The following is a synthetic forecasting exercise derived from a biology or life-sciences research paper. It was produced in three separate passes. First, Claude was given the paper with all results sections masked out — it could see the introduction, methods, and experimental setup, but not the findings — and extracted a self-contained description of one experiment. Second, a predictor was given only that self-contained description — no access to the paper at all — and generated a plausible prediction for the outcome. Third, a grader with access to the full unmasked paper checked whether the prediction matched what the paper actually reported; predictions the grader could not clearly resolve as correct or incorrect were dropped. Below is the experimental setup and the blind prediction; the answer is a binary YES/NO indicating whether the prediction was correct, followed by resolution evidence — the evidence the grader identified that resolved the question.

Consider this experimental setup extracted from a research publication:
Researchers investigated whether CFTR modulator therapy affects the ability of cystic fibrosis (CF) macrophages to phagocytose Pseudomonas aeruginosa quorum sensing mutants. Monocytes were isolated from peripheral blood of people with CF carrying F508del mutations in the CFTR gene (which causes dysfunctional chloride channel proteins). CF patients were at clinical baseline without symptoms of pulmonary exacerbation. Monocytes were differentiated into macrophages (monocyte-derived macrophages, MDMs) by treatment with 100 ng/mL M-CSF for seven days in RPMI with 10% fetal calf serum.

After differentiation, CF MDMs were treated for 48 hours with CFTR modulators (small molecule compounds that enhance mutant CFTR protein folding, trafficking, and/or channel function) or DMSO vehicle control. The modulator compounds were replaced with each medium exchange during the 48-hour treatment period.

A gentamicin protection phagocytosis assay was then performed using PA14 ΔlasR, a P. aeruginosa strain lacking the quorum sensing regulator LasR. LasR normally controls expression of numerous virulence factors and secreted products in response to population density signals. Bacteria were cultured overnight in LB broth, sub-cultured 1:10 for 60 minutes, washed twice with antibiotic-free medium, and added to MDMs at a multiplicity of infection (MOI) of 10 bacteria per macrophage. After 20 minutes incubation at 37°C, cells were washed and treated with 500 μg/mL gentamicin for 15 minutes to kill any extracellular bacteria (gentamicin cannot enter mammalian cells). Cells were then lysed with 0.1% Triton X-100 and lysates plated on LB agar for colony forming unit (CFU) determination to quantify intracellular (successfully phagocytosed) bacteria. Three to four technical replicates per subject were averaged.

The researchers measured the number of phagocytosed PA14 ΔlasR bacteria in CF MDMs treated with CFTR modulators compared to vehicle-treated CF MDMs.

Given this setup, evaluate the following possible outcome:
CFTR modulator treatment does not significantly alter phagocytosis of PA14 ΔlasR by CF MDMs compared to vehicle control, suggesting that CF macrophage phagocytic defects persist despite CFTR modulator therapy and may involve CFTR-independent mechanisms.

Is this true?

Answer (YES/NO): NO